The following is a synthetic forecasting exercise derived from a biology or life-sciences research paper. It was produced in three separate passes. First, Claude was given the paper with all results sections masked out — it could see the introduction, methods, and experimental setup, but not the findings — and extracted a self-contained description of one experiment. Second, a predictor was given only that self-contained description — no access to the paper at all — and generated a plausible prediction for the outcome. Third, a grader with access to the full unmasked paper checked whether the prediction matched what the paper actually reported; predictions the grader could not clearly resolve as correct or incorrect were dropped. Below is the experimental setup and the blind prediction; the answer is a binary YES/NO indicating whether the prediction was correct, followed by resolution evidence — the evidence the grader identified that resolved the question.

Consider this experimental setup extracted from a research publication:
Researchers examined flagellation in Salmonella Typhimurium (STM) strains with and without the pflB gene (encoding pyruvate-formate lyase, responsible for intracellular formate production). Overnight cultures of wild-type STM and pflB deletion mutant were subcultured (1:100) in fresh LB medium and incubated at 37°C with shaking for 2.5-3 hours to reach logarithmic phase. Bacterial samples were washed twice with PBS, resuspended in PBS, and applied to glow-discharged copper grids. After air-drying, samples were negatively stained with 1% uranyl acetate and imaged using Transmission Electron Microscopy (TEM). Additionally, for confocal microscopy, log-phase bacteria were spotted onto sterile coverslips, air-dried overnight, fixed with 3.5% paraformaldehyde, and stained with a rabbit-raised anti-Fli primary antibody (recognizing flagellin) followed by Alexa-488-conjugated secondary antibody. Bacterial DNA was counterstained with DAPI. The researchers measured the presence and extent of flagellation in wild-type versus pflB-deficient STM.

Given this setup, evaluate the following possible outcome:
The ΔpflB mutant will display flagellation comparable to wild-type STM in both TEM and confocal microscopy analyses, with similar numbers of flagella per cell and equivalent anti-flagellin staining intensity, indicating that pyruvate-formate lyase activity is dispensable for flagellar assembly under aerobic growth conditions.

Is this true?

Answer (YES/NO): NO